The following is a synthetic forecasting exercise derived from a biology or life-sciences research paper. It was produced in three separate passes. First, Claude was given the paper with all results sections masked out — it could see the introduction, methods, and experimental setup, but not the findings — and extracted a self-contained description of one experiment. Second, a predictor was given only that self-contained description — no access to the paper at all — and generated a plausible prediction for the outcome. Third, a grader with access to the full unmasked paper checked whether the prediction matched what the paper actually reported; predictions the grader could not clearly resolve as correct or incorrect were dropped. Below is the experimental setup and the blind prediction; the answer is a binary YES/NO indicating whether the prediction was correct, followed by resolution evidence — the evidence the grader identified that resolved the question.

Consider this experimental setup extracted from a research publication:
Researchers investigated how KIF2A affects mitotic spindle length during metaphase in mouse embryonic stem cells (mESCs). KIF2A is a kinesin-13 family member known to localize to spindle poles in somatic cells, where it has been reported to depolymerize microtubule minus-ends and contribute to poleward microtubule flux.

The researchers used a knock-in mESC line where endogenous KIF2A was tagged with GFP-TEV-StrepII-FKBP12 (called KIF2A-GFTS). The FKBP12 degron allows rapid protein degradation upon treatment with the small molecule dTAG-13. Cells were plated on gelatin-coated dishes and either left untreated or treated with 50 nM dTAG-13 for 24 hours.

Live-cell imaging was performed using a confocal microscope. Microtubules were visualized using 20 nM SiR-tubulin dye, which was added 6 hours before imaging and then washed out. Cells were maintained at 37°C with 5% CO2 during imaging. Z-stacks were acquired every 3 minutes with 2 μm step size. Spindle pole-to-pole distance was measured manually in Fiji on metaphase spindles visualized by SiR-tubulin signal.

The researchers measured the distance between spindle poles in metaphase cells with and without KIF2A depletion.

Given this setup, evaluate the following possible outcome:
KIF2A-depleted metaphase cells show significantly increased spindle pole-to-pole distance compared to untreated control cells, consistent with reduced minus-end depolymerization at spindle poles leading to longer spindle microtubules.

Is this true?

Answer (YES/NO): YES